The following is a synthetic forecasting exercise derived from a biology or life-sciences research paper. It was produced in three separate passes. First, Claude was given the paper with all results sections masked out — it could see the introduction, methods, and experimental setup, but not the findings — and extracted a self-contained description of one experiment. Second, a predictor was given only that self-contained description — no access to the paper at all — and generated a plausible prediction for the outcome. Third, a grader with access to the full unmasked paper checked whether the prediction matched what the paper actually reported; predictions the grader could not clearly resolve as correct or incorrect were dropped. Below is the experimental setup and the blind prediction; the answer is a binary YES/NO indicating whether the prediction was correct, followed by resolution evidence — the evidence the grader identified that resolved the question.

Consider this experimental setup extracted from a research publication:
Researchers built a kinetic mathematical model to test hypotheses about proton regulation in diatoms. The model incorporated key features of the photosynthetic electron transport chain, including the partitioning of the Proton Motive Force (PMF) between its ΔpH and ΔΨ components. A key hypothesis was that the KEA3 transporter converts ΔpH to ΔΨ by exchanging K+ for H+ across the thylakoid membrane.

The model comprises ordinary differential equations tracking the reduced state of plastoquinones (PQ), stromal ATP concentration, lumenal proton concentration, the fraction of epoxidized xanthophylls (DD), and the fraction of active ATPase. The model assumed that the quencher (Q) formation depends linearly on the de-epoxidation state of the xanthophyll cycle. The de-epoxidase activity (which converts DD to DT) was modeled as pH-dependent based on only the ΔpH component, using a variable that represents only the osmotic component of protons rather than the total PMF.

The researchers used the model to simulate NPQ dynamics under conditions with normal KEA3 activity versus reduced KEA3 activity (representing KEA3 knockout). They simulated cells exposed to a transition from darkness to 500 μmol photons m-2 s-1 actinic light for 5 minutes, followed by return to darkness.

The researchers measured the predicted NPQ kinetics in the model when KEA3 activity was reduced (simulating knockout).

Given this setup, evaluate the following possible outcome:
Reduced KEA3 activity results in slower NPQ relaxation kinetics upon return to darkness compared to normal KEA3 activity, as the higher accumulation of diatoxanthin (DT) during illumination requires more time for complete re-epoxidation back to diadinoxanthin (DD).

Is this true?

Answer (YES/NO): NO